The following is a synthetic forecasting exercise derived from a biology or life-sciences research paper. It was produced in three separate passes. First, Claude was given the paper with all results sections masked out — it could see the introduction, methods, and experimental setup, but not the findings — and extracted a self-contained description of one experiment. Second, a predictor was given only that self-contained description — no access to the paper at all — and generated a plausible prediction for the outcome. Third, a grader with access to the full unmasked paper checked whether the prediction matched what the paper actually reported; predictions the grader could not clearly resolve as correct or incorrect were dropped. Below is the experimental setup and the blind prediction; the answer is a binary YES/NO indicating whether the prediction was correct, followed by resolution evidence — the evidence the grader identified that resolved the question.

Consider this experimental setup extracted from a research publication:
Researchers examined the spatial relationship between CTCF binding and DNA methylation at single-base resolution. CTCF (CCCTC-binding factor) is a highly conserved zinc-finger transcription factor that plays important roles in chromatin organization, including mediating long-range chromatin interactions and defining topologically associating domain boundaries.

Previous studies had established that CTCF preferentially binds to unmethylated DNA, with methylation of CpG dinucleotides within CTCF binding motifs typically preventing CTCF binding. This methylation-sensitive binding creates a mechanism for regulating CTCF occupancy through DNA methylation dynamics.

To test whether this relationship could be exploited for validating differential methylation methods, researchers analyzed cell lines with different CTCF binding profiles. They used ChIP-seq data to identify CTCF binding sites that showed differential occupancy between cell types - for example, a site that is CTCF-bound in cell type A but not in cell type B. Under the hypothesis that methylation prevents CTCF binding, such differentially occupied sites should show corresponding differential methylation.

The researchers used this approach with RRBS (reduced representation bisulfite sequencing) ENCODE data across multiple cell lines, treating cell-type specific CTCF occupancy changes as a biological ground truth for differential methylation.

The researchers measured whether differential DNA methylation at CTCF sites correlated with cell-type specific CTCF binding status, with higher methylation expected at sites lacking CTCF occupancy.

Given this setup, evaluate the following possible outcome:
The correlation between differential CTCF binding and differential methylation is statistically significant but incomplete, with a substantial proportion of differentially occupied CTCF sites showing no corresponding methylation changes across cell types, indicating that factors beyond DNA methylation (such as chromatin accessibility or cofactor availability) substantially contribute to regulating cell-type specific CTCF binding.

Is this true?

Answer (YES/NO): NO